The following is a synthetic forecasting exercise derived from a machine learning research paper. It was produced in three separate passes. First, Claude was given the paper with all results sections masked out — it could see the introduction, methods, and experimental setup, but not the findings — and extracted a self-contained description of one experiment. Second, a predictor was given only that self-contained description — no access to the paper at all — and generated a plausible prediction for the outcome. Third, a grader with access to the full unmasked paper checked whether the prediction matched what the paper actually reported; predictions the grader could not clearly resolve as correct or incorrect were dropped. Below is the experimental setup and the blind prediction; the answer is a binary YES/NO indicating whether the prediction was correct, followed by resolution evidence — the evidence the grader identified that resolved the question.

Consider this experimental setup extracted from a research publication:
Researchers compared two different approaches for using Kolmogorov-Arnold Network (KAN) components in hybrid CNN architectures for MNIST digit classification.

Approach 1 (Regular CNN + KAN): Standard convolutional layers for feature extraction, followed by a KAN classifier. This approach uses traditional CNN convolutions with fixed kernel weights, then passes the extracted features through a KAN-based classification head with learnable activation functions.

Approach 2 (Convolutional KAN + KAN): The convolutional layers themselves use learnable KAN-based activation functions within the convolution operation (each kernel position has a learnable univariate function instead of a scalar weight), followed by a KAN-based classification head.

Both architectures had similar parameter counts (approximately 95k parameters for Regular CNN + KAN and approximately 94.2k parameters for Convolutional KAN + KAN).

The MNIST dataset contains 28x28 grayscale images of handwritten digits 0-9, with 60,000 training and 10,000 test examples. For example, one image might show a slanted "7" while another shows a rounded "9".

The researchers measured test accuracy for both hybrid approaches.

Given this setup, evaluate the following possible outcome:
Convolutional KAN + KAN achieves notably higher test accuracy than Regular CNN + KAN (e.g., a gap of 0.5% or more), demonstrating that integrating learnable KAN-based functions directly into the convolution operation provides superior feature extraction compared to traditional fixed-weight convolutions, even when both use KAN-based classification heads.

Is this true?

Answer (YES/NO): NO